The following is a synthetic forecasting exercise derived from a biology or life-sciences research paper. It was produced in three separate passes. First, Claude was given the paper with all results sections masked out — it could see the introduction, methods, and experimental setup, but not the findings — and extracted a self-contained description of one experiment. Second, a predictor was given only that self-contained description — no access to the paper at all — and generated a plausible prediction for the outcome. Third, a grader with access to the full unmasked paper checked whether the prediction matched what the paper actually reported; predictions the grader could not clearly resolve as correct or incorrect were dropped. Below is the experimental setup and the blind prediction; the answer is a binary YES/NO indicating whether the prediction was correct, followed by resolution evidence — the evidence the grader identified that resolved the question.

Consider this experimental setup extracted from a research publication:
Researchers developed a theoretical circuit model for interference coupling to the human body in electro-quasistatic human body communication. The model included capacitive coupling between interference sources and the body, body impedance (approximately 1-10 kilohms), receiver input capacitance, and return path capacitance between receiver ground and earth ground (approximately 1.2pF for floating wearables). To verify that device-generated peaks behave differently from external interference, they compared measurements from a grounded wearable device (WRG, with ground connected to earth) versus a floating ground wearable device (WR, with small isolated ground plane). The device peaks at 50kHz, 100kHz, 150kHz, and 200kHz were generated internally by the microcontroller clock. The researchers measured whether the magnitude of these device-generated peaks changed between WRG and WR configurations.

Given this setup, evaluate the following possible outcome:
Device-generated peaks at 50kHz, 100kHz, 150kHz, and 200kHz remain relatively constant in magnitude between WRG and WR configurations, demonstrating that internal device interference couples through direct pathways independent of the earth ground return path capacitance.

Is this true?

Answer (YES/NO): YES